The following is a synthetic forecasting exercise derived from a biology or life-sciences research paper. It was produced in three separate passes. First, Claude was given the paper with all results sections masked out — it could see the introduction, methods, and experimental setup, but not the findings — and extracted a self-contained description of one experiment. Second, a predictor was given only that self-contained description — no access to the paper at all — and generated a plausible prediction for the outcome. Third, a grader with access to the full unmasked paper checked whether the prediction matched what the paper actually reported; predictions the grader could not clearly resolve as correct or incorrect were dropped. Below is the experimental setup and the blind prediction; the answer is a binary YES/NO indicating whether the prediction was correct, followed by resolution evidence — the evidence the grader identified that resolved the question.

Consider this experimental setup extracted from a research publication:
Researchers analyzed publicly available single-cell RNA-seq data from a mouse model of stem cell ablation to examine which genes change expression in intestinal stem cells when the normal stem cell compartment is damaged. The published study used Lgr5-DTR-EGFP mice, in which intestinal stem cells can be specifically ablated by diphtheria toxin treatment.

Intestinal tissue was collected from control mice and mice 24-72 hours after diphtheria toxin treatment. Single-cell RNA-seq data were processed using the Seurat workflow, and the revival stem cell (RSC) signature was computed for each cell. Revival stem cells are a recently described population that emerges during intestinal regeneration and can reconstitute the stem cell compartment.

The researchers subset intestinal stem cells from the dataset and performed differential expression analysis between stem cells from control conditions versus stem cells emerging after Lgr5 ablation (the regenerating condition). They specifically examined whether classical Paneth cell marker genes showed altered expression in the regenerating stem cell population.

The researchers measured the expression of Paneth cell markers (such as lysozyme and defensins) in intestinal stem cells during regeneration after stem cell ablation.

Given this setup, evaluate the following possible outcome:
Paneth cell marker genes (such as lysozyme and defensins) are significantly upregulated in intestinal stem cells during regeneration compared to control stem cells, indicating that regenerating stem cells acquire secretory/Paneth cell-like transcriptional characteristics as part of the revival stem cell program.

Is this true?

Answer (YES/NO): YES